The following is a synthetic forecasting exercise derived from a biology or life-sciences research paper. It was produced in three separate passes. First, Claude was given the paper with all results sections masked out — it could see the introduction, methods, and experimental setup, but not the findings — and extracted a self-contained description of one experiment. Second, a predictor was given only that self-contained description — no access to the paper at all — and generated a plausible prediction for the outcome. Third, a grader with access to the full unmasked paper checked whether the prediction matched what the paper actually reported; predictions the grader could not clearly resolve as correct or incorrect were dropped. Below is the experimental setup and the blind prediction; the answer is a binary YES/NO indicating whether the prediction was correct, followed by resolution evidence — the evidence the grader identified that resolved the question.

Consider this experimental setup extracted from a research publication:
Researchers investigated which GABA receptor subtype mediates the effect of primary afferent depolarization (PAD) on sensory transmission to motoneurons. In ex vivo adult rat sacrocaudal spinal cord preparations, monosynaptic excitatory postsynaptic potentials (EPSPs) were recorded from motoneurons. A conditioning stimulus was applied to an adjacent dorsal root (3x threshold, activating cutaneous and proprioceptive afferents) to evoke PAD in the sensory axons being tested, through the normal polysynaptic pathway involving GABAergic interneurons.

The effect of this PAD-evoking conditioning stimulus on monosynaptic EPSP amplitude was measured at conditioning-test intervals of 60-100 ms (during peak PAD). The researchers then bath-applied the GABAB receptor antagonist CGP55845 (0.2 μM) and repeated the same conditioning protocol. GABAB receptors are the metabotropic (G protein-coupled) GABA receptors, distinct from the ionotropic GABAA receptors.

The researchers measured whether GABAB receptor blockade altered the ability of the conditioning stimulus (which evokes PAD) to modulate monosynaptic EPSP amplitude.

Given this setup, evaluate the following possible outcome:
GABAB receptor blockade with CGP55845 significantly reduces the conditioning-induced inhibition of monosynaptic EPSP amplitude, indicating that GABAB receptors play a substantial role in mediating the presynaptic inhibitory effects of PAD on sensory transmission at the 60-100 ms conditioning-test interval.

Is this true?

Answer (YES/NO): NO